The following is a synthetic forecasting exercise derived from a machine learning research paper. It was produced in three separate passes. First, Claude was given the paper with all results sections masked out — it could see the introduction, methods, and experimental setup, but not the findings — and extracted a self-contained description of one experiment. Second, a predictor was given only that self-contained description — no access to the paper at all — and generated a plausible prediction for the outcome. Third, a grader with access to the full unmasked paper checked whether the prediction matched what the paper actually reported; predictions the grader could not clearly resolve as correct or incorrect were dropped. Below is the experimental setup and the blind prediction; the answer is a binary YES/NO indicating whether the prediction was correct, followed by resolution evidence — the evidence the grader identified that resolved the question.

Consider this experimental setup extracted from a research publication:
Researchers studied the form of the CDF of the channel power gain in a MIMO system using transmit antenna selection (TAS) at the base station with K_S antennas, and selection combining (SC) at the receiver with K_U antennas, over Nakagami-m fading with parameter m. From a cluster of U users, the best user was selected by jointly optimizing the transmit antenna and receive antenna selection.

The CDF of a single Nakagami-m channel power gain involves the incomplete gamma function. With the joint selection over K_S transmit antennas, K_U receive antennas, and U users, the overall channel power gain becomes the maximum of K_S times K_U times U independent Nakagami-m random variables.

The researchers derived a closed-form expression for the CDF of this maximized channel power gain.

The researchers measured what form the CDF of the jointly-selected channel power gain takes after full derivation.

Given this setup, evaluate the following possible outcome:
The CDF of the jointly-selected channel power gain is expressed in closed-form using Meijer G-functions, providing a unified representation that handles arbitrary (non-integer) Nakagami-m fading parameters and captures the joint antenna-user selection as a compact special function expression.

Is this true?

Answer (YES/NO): NO